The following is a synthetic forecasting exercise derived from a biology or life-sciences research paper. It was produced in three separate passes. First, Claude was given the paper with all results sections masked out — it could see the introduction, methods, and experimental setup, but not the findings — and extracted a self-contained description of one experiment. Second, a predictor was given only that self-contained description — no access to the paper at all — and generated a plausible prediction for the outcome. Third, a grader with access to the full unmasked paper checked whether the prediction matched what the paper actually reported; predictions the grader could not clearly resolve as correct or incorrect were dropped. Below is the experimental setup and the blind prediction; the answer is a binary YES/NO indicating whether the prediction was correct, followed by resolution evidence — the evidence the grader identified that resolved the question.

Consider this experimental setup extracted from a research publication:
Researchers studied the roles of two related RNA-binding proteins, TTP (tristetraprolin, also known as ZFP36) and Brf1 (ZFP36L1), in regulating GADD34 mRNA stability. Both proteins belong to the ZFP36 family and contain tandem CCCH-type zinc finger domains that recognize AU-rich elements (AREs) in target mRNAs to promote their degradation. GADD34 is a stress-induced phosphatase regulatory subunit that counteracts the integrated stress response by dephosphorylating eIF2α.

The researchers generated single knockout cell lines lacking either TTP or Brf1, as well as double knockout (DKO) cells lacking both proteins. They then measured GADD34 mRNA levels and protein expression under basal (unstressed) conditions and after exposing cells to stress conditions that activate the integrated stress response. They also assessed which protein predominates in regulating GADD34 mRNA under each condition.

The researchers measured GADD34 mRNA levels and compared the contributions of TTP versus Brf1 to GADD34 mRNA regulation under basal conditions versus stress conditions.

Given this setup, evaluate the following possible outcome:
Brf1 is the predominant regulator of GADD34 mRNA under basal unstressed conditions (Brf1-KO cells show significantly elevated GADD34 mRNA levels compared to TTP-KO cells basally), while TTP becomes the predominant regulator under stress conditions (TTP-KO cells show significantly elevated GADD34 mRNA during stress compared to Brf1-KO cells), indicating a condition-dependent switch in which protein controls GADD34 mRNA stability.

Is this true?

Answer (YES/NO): NO